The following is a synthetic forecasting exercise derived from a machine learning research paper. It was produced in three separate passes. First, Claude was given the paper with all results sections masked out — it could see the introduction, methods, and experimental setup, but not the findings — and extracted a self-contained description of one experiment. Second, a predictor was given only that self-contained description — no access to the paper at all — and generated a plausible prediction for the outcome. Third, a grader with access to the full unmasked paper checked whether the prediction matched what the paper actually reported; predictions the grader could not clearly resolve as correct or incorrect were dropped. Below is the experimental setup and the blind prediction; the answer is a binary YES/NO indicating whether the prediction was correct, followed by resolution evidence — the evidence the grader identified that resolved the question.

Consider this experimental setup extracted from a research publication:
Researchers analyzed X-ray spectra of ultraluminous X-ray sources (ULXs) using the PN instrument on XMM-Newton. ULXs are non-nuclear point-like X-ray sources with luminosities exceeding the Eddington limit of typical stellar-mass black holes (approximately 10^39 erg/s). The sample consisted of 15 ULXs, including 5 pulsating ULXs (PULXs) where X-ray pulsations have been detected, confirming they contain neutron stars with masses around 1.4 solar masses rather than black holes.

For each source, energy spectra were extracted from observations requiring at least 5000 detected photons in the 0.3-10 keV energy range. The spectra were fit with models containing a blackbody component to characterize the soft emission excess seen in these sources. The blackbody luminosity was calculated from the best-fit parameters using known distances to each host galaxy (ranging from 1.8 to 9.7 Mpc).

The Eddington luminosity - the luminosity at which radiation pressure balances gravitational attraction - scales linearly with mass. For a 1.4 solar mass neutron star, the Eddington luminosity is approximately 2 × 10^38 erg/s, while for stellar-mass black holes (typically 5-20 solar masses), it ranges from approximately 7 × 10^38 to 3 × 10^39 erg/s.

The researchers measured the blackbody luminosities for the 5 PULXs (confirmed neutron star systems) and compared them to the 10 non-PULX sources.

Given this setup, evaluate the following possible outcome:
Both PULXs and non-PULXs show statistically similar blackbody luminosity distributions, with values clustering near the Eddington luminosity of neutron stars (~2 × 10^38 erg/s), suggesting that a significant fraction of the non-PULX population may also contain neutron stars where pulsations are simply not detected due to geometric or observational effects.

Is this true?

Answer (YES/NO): NO